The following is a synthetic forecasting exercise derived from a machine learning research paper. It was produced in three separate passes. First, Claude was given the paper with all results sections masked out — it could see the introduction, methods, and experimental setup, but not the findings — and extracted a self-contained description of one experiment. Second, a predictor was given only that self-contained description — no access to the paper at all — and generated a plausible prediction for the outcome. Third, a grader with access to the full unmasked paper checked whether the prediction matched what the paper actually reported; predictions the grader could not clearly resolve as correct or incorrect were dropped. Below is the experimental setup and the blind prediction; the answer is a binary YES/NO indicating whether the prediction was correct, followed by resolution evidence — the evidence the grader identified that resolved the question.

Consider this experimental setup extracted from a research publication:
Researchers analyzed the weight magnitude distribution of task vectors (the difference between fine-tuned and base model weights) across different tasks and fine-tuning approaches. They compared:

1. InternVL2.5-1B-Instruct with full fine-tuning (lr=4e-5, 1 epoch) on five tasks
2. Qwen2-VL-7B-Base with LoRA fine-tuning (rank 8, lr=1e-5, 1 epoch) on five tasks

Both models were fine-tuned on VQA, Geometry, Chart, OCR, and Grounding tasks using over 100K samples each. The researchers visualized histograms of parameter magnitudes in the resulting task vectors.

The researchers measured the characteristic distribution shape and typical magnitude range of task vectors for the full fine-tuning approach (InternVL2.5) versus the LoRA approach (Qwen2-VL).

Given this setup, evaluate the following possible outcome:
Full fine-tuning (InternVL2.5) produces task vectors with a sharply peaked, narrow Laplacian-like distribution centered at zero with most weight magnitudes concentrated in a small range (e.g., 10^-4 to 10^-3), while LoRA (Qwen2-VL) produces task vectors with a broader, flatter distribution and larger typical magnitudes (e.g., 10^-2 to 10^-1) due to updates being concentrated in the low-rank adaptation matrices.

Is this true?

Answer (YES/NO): NO